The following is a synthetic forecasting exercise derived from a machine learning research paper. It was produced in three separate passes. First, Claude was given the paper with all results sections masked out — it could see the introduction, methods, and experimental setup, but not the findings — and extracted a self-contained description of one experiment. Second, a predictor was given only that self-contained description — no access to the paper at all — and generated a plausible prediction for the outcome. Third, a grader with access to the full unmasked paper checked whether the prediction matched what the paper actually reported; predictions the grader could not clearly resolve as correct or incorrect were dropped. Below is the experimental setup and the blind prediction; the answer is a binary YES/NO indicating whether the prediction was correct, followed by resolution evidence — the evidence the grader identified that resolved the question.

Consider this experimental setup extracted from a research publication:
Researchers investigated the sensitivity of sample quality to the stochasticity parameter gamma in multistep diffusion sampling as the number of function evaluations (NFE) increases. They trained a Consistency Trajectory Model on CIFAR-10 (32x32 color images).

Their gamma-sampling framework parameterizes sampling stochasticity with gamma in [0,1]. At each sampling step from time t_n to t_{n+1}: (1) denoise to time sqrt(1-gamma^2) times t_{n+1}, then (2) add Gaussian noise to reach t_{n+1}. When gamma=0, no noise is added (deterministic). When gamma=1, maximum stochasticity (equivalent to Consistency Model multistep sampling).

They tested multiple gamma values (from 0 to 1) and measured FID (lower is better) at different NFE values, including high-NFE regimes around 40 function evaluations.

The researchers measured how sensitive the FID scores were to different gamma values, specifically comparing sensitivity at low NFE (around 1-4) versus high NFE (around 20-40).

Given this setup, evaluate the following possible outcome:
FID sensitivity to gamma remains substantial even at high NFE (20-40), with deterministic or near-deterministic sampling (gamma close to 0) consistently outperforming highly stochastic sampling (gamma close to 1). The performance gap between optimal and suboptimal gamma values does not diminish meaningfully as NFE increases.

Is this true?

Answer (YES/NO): YES